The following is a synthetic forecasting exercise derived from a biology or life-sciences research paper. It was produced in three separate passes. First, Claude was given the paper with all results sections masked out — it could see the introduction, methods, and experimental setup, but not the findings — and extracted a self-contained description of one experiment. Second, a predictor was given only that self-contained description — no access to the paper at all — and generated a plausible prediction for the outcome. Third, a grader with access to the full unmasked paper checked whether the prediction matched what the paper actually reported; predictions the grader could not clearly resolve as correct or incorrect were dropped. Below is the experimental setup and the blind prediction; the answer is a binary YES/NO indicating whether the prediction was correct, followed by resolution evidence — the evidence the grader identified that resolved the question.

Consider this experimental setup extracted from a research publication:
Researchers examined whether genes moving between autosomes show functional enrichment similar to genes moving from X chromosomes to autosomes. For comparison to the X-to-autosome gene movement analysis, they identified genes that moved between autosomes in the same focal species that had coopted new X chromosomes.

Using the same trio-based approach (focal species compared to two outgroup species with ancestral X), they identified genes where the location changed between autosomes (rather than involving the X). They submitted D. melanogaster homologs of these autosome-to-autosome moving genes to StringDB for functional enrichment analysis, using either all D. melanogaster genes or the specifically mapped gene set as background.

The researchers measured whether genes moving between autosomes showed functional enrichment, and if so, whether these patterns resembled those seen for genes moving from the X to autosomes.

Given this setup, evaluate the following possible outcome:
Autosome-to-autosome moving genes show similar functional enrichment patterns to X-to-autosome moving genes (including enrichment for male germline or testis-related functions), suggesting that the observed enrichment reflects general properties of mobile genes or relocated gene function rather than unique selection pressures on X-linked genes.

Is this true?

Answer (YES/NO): NO